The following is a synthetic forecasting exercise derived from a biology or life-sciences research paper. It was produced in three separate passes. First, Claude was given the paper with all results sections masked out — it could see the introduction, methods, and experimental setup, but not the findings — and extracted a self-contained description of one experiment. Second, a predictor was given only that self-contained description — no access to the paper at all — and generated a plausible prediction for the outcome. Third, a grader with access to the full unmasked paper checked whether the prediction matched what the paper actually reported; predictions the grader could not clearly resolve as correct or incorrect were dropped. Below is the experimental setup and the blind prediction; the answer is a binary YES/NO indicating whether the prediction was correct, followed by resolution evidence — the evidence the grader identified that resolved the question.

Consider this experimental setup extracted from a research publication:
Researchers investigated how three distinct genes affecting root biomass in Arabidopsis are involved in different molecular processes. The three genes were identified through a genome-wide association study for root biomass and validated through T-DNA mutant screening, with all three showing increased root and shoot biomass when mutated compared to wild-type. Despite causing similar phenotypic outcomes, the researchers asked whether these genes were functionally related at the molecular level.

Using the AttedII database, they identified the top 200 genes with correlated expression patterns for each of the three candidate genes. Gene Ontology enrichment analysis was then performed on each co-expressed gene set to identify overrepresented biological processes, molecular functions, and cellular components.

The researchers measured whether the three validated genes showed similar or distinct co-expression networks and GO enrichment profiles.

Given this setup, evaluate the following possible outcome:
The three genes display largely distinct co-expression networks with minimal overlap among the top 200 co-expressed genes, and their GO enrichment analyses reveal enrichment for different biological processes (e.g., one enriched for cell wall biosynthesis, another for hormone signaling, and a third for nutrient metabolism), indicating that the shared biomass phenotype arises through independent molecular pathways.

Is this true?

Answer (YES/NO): YES